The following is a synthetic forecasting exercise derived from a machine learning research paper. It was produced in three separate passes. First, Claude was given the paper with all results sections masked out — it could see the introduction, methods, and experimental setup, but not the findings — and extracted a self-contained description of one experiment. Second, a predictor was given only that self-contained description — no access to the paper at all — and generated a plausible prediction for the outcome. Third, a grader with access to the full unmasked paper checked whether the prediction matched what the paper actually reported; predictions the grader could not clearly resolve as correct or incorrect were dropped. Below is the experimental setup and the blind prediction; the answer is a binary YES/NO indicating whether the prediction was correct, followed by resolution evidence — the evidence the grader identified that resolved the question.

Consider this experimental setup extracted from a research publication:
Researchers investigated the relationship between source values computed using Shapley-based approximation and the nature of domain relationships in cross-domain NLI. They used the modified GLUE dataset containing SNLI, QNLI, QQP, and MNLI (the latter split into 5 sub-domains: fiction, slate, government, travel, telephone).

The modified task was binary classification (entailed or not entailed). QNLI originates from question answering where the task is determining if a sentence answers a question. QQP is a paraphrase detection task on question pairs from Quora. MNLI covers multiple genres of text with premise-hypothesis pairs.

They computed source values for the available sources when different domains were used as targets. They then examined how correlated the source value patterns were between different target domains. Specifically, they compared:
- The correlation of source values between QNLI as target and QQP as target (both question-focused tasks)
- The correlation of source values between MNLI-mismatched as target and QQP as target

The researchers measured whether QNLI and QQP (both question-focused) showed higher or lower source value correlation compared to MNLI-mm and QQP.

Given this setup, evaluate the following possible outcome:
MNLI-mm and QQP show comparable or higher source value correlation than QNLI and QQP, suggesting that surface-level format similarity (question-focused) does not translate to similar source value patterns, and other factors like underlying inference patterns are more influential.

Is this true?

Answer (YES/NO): NO